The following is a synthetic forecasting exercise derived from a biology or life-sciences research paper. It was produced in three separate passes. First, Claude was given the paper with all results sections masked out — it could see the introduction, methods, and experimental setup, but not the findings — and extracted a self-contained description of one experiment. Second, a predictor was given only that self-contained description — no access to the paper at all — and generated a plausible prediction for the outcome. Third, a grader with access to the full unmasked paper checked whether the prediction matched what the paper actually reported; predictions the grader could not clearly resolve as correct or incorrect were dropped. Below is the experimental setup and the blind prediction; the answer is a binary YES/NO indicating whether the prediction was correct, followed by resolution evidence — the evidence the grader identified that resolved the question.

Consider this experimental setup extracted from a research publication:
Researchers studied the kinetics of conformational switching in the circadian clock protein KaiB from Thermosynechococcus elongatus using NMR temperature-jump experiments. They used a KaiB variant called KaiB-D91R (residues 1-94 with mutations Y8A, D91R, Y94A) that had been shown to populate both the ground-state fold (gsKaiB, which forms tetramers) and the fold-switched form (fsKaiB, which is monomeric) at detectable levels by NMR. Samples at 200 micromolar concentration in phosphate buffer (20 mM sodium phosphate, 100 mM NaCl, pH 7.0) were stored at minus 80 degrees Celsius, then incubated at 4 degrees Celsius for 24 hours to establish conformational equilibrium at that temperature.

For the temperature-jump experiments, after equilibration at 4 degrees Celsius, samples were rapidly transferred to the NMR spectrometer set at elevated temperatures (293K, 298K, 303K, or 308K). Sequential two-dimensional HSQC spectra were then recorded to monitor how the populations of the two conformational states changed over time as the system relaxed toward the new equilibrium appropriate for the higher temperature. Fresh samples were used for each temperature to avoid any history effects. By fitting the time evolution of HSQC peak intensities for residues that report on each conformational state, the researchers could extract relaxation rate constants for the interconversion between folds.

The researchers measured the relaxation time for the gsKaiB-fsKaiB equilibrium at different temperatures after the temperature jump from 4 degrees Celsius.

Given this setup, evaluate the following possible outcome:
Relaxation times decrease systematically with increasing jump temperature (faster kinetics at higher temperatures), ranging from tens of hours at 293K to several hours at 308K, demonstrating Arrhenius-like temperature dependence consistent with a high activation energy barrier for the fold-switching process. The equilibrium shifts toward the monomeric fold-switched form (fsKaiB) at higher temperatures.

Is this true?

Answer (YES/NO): NO